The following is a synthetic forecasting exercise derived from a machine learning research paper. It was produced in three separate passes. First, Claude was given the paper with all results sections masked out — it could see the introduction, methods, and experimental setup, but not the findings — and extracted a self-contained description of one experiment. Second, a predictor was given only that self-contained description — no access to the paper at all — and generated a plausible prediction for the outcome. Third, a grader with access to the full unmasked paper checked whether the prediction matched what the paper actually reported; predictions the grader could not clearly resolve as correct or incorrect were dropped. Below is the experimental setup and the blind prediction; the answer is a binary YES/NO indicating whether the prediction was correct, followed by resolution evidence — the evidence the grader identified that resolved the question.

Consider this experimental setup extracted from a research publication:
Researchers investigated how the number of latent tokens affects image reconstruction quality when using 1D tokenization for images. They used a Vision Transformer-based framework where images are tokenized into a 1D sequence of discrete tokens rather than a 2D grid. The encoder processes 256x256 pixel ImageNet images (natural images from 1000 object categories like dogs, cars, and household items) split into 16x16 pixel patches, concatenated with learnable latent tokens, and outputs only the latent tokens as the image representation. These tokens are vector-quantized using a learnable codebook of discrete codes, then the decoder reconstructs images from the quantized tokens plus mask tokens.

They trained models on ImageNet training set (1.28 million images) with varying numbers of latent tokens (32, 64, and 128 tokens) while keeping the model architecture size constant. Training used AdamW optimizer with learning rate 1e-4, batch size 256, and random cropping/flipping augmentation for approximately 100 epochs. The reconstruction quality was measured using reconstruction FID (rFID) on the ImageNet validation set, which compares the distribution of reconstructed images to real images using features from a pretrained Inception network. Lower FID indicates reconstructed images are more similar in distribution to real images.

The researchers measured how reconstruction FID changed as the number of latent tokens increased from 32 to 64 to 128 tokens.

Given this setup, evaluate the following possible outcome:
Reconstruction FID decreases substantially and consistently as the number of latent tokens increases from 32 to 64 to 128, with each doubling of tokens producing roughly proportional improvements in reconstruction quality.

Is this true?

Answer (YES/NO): NO